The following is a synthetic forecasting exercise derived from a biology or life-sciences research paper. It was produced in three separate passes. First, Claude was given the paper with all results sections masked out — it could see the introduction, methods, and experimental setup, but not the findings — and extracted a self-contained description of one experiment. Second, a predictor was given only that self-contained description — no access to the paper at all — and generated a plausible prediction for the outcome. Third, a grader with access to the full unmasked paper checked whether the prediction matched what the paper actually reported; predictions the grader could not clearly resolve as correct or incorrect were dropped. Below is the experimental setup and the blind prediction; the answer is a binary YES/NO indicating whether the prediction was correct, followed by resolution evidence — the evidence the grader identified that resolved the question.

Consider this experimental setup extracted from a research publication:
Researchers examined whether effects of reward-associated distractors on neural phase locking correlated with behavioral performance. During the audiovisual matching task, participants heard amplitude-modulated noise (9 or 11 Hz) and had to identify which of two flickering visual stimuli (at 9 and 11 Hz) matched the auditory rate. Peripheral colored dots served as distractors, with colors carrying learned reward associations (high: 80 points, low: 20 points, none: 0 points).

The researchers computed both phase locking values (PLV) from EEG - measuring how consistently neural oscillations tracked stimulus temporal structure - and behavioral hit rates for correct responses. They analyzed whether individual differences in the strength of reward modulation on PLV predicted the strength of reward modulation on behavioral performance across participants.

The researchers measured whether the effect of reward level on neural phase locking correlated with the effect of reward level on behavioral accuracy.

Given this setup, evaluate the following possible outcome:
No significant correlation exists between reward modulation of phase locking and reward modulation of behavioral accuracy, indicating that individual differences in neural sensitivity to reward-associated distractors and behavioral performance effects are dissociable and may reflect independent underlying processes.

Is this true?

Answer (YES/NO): NO